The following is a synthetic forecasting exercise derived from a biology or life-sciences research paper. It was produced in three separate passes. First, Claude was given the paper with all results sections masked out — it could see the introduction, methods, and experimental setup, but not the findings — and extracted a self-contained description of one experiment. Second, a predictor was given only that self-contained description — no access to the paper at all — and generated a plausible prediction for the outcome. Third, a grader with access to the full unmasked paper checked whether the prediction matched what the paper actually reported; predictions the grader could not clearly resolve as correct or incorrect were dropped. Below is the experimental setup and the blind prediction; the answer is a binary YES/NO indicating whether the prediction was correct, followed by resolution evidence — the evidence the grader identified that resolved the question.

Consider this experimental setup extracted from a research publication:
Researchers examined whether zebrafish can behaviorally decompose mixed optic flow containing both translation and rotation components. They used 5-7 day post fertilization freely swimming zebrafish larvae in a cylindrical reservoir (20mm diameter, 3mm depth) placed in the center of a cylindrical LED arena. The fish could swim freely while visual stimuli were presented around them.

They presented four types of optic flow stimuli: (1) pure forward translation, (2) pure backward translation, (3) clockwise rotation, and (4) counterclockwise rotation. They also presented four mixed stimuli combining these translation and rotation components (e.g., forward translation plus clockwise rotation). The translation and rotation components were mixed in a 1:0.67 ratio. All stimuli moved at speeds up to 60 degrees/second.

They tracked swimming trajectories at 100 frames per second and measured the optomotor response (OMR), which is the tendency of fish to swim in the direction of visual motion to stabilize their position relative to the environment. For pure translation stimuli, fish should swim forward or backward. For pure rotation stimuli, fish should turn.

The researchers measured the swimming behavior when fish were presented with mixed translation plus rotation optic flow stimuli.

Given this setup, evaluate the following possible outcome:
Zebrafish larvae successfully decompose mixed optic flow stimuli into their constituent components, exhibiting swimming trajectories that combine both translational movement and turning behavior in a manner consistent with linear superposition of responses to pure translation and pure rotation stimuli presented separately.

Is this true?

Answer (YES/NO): NO